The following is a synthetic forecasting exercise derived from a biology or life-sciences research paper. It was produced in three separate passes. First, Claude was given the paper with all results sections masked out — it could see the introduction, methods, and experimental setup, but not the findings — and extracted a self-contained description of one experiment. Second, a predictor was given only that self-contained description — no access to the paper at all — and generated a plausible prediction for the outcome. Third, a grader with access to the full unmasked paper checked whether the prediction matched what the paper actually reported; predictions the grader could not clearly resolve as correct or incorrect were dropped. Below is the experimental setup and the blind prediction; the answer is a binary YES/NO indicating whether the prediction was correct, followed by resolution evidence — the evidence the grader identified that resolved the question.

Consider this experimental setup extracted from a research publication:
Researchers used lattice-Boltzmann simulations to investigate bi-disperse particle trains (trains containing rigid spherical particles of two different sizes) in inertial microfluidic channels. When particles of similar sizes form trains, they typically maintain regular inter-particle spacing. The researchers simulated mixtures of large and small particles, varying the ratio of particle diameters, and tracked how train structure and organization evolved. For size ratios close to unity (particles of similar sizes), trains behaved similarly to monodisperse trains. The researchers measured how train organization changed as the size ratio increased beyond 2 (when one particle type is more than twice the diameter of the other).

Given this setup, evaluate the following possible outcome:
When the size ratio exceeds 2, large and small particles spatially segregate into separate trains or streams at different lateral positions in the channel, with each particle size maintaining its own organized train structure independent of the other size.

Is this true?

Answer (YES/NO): NO